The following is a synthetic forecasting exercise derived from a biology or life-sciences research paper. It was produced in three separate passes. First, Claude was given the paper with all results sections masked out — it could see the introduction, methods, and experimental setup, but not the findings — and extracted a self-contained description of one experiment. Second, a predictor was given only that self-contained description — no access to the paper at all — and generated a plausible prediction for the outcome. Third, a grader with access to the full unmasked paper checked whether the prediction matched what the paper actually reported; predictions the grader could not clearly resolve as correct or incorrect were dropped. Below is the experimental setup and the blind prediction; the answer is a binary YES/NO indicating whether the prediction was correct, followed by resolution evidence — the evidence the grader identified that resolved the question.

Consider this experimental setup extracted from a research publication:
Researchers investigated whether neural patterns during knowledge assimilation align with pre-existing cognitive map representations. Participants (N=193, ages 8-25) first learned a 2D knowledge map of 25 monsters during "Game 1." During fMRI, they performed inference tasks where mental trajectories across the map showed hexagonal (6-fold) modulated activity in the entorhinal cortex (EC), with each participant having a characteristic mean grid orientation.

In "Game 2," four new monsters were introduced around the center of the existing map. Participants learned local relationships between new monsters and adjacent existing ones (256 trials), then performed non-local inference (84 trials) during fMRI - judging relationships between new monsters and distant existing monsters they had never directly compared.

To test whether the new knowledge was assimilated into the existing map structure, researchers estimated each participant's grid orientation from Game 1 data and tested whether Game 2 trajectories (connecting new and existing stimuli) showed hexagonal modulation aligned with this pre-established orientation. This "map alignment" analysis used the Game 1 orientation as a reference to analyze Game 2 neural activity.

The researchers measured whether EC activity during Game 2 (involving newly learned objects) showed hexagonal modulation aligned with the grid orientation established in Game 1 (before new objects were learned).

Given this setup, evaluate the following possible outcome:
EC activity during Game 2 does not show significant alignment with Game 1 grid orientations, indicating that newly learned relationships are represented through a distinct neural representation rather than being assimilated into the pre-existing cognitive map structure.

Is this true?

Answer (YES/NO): NO